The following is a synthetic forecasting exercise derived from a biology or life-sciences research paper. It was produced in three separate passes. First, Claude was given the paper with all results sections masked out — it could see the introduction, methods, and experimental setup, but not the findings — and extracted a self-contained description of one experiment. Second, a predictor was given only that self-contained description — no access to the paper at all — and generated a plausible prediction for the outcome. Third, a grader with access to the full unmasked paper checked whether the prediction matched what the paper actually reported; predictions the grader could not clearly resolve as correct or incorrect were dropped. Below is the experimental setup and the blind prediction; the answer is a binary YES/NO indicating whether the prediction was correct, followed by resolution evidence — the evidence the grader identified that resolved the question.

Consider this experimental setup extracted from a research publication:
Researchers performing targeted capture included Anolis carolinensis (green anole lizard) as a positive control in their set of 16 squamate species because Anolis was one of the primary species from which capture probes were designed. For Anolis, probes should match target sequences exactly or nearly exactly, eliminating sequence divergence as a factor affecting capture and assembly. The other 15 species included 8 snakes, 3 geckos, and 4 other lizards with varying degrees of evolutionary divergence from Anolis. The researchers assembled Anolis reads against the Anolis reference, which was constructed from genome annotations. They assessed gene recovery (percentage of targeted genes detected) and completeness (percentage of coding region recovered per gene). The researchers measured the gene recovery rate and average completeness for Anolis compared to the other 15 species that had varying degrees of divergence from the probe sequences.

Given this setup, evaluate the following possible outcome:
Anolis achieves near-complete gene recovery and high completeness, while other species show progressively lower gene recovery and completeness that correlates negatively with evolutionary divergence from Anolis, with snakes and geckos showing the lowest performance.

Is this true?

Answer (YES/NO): YES